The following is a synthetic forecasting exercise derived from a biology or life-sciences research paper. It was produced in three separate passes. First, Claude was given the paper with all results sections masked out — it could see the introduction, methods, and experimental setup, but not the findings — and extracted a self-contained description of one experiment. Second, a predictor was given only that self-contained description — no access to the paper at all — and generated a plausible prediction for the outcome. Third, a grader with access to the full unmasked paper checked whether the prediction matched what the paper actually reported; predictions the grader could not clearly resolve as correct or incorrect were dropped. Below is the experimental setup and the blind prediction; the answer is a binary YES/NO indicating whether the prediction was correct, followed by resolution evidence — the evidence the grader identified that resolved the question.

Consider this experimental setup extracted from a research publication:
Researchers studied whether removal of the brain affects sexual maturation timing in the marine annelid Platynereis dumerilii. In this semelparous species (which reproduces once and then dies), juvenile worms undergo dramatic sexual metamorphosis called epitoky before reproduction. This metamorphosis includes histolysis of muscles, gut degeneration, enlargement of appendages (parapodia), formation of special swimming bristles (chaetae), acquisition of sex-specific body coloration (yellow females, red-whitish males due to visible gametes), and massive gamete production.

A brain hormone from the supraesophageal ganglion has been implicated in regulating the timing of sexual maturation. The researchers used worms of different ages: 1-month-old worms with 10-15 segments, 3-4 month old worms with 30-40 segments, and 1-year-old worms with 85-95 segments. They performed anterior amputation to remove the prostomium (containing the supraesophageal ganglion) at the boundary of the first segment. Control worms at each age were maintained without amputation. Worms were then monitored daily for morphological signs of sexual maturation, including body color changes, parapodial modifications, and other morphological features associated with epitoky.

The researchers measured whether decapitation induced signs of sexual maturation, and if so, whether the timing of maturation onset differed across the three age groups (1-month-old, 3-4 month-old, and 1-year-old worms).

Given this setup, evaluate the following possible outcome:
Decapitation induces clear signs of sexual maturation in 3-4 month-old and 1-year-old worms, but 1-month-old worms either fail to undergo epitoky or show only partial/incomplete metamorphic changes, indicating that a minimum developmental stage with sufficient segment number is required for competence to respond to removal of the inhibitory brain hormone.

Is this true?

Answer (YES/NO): NO